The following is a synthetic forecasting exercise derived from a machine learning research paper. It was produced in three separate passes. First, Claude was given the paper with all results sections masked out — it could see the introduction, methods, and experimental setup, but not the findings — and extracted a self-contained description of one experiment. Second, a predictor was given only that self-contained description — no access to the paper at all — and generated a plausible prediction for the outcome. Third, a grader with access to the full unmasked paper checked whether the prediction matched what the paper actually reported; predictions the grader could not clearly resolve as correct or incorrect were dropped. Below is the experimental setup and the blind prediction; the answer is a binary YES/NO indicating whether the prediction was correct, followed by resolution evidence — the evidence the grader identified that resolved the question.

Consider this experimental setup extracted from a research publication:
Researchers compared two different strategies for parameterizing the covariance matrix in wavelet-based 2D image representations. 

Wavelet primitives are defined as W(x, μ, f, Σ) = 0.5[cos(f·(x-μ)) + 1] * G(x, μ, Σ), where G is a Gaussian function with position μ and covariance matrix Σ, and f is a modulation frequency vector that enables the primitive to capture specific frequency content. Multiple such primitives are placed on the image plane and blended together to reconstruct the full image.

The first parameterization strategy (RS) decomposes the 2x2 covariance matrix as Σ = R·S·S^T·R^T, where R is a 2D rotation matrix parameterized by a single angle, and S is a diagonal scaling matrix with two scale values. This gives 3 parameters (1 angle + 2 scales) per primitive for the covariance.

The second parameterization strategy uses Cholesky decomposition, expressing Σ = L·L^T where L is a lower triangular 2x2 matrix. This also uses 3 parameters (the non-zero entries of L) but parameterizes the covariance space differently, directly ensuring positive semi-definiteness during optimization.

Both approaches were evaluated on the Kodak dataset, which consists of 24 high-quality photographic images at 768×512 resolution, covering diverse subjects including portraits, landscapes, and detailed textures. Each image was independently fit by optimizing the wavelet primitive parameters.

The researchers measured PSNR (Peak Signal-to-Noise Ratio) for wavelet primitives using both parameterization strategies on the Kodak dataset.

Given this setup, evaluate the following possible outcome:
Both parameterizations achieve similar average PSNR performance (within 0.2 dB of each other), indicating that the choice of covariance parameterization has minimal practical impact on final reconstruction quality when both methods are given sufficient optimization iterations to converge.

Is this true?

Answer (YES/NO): YES